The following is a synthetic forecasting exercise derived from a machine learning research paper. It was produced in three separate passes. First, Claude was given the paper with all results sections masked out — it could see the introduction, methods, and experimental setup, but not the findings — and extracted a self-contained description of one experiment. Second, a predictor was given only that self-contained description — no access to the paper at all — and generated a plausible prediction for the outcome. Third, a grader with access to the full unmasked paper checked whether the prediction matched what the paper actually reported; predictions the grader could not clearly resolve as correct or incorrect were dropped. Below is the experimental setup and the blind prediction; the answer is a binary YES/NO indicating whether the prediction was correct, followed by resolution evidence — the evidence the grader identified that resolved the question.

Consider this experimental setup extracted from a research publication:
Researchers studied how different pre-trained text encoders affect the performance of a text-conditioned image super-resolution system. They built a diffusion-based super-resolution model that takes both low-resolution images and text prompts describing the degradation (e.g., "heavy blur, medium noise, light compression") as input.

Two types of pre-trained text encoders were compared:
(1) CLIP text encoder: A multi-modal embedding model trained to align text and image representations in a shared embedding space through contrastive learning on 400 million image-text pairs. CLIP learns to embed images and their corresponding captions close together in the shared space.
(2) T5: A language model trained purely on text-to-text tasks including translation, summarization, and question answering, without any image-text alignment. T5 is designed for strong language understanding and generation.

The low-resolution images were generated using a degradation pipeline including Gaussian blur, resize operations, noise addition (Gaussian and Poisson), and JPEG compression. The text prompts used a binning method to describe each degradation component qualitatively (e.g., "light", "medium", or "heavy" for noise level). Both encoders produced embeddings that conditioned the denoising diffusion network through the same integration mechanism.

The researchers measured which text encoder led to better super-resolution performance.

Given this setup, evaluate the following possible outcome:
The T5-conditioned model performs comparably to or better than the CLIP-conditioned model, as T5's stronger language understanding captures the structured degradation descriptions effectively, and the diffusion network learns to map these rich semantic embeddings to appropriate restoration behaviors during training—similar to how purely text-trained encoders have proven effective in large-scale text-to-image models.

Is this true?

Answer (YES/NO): YES